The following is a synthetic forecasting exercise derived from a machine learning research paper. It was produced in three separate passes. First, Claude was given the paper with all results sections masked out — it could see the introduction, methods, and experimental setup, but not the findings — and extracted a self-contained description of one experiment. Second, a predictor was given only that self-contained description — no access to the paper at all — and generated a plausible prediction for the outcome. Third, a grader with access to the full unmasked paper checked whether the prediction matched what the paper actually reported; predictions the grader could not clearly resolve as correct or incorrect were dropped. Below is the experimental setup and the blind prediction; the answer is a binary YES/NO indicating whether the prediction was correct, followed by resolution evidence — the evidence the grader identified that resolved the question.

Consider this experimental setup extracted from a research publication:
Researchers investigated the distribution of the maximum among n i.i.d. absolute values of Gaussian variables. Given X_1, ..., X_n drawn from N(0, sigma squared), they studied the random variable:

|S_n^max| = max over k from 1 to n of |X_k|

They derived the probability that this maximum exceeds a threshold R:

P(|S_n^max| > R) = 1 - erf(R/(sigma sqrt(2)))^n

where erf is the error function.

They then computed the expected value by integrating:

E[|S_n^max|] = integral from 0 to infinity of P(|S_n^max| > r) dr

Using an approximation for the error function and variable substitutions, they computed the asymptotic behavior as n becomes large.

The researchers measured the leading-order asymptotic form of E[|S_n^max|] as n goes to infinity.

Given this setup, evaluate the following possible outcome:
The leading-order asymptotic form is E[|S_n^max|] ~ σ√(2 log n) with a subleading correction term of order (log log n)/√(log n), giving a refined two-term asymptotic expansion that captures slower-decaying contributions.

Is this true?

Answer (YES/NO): NO